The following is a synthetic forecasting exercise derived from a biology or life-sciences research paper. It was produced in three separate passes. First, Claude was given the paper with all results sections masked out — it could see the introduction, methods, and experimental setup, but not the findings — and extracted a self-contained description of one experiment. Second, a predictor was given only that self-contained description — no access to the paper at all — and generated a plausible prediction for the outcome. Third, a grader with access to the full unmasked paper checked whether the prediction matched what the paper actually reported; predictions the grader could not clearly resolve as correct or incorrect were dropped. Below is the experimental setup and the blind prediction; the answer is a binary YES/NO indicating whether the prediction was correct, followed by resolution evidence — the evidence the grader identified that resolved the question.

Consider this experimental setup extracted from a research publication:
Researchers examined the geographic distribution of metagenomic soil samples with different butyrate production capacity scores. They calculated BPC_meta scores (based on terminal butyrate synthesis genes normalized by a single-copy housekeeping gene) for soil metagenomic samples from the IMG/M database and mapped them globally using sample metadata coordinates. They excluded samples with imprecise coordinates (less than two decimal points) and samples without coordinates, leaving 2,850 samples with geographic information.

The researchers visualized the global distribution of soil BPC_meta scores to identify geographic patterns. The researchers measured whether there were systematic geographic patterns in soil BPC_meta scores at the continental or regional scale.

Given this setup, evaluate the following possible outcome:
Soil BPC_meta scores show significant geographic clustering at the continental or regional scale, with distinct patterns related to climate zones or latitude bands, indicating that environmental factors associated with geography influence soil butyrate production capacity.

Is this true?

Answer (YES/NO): YES